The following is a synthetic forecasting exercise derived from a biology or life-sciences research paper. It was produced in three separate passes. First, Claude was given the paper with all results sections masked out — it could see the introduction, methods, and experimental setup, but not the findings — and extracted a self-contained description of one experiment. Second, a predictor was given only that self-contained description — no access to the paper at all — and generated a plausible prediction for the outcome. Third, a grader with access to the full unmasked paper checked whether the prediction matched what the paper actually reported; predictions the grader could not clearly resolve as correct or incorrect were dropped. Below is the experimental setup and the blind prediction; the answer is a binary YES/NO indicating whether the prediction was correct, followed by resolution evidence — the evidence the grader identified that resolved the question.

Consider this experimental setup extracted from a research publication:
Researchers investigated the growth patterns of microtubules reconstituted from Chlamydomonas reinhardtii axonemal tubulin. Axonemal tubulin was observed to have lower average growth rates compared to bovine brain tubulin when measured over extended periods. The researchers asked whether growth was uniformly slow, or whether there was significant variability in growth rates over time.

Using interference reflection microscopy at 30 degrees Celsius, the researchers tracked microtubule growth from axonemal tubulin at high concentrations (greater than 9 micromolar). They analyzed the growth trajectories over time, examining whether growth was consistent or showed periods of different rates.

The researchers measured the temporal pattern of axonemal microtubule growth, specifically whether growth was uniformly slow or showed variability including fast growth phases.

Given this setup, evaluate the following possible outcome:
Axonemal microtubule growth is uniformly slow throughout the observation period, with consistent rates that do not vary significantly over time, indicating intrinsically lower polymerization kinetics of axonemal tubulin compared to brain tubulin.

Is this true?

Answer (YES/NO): NO